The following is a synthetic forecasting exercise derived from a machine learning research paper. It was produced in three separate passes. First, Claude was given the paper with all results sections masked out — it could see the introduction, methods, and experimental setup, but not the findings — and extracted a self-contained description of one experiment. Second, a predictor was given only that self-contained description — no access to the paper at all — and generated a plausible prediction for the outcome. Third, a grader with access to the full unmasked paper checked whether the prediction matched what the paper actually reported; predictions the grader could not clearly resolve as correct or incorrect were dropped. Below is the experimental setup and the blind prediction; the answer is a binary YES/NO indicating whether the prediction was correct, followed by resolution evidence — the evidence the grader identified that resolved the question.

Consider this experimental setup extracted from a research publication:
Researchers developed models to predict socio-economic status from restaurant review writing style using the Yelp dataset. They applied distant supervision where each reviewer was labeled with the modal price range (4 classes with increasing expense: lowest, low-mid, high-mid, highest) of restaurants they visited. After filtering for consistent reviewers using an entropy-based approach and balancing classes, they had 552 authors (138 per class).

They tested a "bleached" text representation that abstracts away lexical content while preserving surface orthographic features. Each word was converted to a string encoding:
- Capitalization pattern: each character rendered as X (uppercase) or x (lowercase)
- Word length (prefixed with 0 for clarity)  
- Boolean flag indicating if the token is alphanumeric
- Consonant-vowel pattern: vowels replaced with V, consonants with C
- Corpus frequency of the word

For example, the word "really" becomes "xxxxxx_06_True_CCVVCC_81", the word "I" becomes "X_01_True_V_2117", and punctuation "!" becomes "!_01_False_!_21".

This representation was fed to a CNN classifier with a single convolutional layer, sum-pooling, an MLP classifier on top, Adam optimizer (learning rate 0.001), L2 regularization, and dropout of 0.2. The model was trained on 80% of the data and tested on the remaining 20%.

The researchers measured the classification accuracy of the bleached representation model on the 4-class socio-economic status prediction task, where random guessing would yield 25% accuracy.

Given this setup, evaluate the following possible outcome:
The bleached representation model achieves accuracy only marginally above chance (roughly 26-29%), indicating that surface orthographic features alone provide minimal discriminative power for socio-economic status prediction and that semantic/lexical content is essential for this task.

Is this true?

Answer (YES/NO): NO